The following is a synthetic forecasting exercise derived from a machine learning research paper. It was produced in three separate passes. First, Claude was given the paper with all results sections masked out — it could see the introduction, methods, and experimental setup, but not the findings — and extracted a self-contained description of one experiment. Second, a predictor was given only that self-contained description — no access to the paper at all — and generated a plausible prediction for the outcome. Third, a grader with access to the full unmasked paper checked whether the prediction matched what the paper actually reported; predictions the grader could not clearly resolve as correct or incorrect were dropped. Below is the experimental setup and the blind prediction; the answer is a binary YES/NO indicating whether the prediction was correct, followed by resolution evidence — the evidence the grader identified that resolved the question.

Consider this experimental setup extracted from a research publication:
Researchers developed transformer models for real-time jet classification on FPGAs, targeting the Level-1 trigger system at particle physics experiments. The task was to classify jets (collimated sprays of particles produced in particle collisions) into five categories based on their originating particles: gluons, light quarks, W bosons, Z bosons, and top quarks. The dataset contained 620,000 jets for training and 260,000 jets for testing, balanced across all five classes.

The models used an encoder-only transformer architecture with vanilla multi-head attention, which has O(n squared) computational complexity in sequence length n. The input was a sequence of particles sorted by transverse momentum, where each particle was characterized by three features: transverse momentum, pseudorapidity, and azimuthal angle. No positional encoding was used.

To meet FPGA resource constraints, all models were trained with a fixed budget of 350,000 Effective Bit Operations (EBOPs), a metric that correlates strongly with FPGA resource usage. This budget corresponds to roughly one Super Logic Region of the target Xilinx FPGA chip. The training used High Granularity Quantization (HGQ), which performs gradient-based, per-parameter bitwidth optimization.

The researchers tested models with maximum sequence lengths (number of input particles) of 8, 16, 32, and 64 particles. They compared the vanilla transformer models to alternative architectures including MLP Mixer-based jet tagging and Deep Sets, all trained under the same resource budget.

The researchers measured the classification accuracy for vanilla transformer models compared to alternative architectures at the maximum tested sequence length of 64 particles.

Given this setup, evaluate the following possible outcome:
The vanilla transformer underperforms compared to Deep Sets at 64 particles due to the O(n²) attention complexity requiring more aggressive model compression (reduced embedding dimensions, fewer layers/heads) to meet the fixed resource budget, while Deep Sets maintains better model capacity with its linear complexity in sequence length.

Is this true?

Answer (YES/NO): NO